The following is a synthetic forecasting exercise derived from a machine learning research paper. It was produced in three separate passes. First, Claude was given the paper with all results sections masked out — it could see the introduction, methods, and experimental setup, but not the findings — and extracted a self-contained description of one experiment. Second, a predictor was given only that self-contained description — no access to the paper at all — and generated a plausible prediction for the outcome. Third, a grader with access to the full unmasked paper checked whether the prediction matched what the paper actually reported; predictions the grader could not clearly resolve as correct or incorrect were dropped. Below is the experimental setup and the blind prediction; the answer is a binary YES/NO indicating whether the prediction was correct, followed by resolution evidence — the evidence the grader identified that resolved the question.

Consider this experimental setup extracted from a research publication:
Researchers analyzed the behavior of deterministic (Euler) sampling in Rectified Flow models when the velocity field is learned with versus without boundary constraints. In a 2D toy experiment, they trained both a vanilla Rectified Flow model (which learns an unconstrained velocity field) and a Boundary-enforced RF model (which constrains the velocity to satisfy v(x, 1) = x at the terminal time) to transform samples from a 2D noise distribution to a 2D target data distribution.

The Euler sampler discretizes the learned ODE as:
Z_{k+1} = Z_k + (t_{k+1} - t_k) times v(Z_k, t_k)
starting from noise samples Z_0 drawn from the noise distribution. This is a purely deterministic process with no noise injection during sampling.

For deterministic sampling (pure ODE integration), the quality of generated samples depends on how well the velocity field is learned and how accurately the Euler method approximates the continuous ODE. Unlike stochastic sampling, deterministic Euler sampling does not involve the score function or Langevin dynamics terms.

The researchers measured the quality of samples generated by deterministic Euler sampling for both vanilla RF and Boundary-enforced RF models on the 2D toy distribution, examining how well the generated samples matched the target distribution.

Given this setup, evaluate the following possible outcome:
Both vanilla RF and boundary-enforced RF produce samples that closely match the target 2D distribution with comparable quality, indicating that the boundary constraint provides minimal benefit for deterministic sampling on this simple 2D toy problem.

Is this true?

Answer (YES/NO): YES